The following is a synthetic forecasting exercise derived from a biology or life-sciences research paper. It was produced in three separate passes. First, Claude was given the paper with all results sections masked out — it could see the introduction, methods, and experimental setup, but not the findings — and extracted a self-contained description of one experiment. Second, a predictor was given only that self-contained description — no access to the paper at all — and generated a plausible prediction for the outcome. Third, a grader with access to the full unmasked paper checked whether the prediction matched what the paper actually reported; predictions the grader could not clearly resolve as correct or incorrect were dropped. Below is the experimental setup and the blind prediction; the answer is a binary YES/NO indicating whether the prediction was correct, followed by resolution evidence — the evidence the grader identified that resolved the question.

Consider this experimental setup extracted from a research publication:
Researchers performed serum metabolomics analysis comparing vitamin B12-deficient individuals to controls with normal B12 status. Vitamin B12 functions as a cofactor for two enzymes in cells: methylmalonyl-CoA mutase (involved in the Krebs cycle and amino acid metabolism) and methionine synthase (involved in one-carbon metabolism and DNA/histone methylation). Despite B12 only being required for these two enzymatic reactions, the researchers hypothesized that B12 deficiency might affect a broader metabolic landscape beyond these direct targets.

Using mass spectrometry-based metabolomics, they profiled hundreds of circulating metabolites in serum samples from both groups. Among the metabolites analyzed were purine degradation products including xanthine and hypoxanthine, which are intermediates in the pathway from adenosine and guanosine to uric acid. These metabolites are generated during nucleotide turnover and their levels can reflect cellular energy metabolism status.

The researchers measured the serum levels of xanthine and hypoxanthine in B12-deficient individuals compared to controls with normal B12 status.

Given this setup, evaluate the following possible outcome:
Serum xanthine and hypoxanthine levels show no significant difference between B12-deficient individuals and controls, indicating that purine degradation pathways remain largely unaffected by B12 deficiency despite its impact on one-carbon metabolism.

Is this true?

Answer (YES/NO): NO